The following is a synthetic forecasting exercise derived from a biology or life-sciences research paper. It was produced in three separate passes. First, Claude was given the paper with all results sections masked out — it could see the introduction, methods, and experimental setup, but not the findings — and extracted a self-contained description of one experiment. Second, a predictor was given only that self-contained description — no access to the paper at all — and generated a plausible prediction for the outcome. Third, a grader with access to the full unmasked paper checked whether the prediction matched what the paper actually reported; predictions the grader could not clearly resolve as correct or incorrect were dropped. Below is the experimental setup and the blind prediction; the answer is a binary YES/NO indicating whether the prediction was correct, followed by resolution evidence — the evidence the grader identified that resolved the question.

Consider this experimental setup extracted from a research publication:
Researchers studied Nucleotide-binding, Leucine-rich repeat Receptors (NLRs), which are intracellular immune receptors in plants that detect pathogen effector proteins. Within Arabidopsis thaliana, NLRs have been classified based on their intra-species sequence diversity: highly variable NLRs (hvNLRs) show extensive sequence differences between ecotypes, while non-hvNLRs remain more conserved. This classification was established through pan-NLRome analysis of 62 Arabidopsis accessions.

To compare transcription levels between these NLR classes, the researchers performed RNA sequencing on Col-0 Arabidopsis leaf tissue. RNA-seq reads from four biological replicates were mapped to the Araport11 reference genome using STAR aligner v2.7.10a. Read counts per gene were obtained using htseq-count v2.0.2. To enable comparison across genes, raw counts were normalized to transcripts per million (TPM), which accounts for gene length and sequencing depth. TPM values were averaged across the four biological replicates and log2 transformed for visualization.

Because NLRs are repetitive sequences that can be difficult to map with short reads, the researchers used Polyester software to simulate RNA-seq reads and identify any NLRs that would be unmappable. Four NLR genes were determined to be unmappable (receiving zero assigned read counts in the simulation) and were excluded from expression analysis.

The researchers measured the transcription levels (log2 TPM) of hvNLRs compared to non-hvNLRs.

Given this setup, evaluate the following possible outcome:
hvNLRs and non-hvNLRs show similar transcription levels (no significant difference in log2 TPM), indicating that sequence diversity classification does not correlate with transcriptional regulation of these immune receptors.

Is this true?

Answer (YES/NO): NO